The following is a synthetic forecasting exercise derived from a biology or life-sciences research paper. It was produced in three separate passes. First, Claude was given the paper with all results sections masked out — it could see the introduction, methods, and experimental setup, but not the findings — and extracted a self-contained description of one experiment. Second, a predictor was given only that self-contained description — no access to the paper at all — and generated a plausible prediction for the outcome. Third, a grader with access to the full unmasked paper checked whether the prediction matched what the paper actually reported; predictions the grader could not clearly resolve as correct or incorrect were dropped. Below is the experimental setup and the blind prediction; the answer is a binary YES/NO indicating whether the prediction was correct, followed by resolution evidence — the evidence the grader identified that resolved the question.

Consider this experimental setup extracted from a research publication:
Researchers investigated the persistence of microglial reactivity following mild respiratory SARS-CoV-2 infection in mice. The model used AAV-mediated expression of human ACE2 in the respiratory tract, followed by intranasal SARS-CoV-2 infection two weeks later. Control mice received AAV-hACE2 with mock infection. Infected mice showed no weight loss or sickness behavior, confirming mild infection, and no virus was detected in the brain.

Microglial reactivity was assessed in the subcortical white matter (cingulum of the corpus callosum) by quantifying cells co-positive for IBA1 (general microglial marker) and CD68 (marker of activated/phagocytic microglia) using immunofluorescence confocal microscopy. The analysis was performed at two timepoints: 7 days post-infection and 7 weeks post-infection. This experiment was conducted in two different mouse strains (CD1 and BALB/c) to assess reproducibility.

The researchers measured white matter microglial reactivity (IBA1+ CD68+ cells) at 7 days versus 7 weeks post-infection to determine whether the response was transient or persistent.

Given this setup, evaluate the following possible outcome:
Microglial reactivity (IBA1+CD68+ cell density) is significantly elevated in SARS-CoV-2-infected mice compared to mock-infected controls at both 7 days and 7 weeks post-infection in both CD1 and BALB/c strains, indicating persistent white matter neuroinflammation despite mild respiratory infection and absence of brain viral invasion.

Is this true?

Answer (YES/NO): YES